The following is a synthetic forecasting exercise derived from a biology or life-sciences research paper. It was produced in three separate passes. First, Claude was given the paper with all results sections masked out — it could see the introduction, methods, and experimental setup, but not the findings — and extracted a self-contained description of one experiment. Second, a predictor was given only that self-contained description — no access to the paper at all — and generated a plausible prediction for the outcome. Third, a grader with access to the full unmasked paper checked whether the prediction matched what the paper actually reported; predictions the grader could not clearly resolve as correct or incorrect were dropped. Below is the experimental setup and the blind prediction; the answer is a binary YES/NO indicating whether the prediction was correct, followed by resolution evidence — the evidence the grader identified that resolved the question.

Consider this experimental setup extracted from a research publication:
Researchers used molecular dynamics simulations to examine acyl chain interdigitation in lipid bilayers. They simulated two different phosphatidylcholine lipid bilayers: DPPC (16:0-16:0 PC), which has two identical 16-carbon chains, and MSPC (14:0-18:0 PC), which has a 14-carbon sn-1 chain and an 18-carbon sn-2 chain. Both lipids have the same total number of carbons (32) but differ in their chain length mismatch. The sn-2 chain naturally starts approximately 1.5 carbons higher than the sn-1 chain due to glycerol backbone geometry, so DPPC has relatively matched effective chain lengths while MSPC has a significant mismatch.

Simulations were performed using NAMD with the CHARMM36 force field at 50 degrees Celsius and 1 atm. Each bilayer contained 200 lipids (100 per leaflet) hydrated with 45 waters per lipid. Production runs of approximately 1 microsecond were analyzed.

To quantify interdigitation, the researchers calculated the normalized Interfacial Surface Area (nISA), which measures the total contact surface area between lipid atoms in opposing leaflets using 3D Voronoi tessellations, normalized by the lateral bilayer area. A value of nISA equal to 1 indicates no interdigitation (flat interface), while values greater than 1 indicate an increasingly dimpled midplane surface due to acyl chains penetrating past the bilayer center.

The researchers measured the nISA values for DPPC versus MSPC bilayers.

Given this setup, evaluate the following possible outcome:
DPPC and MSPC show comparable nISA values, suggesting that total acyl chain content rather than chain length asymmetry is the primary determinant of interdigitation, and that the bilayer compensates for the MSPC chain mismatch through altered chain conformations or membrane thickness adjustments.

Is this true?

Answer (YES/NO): NO